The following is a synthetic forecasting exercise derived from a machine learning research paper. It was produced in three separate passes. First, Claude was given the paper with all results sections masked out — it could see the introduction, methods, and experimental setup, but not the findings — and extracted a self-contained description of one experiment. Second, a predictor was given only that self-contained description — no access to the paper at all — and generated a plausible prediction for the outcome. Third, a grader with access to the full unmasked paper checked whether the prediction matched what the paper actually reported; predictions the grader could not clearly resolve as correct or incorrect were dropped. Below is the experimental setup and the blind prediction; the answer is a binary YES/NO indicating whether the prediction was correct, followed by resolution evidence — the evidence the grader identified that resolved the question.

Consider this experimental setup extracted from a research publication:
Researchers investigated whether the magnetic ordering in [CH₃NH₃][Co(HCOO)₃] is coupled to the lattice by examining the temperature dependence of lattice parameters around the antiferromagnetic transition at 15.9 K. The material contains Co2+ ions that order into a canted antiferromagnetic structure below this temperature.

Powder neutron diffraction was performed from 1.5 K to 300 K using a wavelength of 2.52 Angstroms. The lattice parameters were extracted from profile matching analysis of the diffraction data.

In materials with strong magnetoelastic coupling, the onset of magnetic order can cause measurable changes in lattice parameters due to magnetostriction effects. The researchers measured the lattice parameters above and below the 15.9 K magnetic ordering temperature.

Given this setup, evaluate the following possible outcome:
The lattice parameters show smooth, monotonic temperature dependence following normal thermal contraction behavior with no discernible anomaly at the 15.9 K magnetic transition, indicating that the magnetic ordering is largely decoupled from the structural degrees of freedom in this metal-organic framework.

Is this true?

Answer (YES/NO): YES